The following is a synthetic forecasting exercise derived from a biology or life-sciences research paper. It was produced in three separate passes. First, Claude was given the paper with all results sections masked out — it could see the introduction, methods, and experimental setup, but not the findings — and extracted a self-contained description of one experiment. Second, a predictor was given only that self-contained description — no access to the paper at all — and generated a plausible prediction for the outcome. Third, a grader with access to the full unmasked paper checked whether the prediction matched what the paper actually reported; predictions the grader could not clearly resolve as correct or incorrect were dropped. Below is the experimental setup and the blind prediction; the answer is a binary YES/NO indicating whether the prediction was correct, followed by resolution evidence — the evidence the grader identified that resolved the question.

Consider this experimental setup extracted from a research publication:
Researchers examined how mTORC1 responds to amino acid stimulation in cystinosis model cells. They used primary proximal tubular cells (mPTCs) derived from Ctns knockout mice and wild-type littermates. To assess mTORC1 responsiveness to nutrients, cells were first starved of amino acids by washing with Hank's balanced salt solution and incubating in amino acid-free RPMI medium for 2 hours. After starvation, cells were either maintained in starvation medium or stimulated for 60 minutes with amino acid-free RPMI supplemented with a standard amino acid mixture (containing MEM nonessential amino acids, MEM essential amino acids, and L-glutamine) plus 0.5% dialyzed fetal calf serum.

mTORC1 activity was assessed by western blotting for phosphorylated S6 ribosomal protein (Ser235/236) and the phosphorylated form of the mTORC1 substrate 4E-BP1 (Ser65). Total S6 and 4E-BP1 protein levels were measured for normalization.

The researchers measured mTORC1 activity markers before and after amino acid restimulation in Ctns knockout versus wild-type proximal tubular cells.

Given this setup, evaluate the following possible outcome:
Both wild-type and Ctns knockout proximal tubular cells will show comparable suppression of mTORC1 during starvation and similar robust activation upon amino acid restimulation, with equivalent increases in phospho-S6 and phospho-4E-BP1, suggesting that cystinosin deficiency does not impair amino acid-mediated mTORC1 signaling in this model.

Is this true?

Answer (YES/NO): NO